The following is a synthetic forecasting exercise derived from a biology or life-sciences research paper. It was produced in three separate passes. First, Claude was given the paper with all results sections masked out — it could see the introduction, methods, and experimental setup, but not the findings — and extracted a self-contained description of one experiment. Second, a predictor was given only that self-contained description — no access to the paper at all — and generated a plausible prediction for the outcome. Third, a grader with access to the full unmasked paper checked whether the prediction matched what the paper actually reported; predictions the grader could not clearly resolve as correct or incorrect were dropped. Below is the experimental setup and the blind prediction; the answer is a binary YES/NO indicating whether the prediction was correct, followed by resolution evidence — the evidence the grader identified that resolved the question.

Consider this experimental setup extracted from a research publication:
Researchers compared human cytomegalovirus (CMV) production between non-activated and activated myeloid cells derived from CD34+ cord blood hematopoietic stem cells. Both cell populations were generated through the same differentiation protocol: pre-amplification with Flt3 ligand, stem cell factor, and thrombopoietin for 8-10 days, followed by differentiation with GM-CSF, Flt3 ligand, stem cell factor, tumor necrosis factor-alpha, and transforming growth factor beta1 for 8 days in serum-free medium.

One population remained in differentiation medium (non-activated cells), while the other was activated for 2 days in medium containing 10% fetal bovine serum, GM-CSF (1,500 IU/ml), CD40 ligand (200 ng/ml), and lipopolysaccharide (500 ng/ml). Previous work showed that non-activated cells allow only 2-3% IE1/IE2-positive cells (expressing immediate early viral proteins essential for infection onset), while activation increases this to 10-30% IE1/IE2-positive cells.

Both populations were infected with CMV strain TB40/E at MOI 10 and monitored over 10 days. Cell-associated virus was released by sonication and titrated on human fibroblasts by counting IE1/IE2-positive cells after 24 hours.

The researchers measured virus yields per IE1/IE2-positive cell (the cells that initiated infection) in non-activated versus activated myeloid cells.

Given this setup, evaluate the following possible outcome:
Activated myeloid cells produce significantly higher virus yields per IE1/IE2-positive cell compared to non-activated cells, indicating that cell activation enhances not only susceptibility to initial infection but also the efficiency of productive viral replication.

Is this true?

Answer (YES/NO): NO